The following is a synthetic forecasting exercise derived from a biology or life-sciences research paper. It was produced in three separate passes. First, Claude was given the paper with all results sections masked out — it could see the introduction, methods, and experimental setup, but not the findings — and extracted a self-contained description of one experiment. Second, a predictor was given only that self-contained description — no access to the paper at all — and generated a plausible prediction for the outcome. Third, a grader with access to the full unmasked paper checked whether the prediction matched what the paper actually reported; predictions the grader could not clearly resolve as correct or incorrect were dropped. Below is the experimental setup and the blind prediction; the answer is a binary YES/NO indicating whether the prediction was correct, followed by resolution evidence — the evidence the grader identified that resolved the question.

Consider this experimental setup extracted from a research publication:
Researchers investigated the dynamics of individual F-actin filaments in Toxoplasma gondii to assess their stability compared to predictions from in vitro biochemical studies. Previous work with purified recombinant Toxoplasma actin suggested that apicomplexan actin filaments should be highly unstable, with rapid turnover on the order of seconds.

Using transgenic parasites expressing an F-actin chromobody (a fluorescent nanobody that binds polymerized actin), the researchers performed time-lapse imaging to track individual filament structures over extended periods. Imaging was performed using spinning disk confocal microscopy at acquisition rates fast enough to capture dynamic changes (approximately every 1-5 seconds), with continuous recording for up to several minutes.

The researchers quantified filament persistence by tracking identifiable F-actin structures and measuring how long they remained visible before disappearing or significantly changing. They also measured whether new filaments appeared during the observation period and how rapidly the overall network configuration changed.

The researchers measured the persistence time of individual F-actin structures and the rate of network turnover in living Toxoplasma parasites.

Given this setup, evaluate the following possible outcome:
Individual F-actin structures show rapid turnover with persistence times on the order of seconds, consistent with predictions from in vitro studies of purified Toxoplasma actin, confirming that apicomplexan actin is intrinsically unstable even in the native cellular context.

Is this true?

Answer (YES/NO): NO